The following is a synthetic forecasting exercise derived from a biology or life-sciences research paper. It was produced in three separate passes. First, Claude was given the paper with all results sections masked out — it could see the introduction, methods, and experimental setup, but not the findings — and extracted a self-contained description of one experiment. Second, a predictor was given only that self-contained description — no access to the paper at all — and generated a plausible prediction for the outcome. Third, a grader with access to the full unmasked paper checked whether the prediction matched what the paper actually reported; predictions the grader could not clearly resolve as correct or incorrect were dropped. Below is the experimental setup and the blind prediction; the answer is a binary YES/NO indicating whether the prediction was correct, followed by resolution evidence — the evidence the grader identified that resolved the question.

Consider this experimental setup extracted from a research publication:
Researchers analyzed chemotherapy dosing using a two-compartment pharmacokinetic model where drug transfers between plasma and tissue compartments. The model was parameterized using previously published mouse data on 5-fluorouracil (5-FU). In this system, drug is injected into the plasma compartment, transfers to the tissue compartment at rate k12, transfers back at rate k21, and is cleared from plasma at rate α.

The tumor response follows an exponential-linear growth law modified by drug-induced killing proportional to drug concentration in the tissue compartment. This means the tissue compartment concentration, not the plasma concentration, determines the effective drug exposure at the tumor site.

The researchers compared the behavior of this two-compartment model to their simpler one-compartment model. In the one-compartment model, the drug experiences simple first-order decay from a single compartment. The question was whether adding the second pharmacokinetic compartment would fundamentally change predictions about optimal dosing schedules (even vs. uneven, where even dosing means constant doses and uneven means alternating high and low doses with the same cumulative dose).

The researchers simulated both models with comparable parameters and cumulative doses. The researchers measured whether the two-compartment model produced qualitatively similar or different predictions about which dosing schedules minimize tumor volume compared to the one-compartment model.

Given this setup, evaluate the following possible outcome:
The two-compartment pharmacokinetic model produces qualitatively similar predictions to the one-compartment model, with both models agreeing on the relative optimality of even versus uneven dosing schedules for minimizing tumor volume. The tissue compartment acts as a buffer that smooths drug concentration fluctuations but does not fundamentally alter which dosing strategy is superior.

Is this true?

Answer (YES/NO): NO